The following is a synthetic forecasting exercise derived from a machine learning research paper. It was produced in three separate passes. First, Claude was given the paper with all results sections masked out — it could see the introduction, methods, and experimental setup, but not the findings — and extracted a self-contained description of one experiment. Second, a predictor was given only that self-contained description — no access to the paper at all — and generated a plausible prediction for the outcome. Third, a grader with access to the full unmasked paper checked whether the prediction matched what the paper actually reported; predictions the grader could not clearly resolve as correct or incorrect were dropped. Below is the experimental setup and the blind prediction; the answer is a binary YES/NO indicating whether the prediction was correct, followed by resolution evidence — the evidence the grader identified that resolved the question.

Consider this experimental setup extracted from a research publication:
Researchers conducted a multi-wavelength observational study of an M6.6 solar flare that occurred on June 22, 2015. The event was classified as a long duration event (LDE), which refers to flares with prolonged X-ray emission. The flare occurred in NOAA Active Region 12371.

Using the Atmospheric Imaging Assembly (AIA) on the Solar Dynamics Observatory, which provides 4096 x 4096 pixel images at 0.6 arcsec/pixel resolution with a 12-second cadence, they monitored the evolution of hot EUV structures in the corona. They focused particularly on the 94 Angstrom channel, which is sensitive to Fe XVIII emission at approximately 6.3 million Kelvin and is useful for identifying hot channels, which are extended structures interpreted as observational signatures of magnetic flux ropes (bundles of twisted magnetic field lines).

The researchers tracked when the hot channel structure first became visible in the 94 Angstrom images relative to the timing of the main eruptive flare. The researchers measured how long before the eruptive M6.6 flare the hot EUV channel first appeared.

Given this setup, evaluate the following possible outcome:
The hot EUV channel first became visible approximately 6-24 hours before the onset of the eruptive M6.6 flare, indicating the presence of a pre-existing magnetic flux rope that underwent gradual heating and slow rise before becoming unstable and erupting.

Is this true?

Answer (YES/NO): NO